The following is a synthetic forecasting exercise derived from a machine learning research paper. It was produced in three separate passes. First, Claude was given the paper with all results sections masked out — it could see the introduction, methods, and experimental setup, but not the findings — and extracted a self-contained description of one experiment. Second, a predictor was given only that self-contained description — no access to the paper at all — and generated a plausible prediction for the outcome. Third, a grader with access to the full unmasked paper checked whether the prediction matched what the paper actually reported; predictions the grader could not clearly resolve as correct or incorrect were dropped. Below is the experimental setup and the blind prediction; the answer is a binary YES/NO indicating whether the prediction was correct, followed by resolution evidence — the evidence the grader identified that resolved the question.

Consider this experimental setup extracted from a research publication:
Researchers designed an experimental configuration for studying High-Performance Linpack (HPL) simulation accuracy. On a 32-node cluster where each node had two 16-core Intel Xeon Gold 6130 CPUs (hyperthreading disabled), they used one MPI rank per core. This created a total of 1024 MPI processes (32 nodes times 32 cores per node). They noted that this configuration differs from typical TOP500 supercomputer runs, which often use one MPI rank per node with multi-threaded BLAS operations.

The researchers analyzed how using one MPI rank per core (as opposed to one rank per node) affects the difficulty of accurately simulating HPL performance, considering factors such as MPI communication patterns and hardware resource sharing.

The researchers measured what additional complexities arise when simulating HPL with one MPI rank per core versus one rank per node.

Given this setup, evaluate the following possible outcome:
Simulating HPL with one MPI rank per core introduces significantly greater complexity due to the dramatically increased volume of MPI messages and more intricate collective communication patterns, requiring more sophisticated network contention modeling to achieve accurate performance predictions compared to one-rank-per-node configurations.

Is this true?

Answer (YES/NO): NO